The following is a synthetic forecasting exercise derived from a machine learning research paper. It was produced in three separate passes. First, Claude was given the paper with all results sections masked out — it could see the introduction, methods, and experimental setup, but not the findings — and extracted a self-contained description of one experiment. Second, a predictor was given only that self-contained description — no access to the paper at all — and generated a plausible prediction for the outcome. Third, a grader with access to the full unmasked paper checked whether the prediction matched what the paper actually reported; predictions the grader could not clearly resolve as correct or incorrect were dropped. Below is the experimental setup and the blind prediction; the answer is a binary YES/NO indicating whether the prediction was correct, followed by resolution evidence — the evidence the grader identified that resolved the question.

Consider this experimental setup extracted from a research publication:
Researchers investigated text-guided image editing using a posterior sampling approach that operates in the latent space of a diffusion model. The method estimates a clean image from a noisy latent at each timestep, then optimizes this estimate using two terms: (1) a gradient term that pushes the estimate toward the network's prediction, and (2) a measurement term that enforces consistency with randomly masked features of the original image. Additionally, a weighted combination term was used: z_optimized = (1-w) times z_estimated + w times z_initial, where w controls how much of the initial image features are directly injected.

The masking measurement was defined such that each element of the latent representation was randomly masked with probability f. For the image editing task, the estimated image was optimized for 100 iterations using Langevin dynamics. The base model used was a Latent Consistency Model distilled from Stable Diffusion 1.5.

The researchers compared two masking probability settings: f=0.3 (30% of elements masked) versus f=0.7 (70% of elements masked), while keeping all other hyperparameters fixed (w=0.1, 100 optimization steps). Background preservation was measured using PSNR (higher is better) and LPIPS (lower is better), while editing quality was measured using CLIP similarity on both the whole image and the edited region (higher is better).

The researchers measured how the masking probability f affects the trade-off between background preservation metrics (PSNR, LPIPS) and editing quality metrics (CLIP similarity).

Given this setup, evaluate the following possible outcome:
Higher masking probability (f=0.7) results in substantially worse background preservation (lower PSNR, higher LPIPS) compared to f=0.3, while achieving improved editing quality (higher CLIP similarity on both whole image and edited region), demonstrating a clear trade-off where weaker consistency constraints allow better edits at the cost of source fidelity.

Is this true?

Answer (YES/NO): YES